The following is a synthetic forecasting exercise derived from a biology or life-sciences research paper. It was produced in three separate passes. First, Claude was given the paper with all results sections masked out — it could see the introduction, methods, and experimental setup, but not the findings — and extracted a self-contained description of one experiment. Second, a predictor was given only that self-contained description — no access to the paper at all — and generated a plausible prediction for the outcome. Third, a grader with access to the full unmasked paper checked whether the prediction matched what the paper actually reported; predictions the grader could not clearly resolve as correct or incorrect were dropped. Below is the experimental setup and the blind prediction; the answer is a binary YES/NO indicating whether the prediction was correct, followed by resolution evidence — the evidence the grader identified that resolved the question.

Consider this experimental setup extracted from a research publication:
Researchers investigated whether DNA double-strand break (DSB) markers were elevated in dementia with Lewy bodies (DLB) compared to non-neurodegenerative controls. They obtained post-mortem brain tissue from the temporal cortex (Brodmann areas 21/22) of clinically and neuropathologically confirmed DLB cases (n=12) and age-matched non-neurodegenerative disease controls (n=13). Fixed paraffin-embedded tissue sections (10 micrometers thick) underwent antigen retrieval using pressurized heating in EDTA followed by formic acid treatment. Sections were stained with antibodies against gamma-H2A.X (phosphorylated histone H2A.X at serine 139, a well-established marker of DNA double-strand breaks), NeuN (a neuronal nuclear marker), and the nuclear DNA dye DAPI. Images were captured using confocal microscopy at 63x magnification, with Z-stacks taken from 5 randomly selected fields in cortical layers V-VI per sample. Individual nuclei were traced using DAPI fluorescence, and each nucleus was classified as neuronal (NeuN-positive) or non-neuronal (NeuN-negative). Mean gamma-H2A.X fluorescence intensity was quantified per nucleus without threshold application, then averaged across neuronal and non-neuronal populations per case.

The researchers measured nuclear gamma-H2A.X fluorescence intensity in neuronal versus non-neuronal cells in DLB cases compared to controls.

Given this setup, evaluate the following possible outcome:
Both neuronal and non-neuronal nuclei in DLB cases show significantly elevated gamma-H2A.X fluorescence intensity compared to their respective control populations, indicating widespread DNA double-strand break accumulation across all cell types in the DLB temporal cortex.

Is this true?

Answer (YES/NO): YES